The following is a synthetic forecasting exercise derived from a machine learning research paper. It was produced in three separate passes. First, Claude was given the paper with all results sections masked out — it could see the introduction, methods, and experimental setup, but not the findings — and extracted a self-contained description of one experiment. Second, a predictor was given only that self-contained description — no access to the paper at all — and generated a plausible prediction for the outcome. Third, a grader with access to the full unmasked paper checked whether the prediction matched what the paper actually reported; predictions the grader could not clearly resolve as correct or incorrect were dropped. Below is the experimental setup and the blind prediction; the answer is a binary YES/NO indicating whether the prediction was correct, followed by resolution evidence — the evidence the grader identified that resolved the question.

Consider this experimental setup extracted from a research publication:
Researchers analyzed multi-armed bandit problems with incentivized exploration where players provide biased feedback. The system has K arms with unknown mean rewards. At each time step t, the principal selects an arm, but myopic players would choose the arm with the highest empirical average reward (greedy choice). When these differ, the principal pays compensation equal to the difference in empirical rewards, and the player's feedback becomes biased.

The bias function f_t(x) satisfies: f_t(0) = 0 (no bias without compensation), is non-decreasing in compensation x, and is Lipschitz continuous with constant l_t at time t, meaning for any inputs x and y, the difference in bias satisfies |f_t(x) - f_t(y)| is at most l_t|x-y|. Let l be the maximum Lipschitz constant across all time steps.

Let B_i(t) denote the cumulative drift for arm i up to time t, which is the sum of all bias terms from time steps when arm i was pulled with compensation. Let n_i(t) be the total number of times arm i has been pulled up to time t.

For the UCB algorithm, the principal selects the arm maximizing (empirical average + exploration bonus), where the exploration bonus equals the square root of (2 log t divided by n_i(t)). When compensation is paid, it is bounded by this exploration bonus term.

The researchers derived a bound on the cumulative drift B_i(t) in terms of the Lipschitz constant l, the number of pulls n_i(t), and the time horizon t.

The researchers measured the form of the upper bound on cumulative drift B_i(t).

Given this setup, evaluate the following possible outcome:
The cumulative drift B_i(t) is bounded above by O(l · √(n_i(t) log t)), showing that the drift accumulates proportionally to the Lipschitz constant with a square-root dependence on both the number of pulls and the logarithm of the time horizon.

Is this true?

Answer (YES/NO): YES